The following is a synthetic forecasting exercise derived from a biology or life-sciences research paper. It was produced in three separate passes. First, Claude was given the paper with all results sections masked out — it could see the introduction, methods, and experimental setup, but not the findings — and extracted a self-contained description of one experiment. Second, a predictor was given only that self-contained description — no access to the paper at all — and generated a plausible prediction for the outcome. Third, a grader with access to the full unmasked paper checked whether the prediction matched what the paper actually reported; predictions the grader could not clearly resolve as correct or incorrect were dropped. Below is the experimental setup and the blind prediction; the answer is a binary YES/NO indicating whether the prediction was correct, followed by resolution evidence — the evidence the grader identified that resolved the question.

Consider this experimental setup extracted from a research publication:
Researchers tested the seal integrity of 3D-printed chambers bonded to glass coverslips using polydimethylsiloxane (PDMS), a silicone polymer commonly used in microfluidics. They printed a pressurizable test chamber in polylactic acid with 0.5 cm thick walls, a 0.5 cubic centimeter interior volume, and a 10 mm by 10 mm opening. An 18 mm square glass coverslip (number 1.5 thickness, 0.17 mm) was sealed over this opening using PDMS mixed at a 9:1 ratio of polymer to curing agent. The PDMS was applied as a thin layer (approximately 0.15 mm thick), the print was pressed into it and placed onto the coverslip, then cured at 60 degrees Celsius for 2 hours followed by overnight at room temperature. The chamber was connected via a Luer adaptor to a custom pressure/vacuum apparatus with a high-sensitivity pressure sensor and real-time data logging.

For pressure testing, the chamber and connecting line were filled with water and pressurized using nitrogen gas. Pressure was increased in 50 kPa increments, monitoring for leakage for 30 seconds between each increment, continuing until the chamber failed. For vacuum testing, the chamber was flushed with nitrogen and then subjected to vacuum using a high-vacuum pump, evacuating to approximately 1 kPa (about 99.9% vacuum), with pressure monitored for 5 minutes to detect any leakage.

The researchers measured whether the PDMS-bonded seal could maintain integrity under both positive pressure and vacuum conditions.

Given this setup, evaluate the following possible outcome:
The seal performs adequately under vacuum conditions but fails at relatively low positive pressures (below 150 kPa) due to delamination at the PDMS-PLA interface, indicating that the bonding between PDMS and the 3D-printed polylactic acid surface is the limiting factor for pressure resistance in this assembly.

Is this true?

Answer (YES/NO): NO